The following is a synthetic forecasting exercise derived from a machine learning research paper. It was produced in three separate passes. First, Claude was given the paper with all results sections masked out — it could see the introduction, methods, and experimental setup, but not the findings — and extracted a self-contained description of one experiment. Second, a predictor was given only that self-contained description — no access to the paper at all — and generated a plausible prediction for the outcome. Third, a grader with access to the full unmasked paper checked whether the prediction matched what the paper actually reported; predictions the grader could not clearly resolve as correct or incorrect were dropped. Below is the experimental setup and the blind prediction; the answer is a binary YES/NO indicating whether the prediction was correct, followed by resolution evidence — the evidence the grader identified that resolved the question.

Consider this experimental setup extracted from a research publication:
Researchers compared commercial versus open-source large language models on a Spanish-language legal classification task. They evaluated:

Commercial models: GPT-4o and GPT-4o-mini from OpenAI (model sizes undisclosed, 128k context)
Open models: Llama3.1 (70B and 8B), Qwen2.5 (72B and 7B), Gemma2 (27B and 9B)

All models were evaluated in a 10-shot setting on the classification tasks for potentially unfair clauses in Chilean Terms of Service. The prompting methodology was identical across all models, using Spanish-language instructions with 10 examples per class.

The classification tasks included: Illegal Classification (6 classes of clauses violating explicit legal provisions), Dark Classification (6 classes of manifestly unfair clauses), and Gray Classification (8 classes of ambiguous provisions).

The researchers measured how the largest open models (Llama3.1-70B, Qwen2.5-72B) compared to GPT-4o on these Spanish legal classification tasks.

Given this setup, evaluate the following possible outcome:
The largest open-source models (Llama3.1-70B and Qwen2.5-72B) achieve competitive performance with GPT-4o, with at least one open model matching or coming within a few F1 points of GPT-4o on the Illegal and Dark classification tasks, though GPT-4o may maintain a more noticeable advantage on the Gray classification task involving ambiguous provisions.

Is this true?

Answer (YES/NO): NO